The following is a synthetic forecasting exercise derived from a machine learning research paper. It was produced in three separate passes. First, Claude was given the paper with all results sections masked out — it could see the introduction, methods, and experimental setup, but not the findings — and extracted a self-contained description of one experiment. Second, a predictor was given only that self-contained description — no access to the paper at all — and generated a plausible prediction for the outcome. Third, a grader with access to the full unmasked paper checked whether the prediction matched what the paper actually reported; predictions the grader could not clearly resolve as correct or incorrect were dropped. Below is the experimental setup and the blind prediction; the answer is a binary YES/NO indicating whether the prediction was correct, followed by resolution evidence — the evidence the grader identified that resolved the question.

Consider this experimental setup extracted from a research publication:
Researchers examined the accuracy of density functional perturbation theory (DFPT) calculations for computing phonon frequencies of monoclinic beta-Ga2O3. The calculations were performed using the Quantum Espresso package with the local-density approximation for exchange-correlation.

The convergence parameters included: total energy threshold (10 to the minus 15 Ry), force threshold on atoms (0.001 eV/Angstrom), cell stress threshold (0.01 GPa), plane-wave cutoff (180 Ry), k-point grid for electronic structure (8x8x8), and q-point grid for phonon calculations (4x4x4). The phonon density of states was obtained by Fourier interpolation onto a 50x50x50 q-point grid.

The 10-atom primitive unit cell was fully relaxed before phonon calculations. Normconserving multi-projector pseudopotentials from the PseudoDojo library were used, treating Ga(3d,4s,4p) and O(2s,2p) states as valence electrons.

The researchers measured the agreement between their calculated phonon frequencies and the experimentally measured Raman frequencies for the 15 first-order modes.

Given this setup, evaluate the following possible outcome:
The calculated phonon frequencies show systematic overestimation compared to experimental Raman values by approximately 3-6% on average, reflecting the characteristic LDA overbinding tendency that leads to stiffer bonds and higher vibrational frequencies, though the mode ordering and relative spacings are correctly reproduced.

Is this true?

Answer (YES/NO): NO